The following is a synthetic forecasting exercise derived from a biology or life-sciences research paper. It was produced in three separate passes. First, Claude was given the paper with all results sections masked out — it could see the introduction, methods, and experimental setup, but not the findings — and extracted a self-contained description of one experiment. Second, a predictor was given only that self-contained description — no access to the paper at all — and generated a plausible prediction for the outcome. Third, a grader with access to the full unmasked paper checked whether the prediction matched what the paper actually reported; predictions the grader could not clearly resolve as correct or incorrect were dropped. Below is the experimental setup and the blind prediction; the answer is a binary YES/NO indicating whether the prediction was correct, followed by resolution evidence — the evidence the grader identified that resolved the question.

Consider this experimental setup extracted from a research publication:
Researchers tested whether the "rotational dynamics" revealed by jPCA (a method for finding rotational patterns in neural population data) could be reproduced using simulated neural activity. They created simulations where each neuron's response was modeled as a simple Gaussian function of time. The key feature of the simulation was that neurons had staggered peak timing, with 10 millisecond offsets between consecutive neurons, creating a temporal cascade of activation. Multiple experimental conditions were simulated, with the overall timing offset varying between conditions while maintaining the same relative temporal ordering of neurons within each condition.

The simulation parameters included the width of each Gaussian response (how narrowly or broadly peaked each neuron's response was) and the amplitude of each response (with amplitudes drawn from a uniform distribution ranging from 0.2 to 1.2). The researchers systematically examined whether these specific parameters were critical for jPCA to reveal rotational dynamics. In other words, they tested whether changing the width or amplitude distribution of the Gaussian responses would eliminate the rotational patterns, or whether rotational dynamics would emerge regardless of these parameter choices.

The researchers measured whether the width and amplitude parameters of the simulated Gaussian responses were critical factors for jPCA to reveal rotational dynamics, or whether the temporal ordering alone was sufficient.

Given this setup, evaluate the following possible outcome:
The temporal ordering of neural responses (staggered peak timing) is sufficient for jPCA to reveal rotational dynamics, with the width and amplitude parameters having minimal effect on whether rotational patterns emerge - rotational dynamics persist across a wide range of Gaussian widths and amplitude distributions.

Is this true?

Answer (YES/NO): YES